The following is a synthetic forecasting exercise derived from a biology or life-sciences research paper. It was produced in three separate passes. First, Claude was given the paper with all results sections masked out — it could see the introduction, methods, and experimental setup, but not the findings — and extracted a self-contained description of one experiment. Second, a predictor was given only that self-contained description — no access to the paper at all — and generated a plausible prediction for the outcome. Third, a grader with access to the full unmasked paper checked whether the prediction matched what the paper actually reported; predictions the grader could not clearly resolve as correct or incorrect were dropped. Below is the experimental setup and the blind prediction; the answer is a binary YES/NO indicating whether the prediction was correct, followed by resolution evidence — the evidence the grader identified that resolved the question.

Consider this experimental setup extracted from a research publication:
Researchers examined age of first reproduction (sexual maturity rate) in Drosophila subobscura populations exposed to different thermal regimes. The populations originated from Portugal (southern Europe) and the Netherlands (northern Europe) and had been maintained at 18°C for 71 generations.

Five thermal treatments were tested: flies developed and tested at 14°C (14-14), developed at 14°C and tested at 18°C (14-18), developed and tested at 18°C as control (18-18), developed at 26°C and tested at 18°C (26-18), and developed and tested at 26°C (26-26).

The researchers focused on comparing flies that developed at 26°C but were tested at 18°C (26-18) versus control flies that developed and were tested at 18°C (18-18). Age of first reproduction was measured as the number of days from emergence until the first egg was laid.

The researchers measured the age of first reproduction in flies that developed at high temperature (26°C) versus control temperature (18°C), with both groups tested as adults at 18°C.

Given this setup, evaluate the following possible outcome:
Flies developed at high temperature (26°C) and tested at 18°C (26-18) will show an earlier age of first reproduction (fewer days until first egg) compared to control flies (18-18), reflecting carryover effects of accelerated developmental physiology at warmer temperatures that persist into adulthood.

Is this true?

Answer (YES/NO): NO